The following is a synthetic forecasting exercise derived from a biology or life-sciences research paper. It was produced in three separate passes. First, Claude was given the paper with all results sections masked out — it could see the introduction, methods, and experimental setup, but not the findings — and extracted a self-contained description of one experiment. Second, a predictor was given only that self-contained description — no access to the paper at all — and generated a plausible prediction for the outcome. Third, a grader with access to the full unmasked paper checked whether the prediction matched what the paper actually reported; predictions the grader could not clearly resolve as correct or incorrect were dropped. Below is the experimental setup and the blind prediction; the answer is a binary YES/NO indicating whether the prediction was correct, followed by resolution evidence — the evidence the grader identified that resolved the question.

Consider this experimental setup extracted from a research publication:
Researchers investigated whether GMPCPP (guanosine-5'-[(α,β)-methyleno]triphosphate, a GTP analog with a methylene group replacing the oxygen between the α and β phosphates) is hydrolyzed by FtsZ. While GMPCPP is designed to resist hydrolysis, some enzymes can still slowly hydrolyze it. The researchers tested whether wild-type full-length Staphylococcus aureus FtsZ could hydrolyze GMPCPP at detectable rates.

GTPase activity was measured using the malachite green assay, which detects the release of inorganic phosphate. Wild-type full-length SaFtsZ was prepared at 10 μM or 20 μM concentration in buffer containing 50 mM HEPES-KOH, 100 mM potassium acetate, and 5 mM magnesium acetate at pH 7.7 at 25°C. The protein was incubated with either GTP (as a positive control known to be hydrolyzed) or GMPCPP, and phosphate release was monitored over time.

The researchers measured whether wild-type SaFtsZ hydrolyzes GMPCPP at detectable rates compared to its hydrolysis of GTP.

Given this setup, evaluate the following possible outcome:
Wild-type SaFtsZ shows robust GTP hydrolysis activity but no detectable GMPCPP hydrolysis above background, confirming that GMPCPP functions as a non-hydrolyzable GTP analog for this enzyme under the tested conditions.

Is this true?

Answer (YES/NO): NO